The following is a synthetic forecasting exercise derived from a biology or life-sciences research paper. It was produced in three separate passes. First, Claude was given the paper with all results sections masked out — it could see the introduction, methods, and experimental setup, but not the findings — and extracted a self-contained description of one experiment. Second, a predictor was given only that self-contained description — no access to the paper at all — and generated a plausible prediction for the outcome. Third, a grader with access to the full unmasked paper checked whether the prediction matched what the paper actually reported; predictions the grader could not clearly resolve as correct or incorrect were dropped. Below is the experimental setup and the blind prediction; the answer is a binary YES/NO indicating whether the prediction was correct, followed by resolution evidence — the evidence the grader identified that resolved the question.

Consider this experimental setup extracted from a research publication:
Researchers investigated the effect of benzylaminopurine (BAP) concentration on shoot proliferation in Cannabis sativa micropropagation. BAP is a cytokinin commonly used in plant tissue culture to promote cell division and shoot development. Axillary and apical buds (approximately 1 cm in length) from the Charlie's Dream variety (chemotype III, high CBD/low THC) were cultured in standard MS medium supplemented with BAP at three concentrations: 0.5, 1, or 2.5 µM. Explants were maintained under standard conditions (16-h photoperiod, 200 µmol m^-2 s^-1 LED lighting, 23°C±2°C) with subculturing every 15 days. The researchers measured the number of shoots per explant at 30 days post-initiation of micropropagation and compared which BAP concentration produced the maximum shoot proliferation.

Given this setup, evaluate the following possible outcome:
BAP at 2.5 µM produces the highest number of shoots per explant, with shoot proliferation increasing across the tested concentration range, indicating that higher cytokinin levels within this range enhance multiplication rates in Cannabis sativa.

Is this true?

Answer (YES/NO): NO